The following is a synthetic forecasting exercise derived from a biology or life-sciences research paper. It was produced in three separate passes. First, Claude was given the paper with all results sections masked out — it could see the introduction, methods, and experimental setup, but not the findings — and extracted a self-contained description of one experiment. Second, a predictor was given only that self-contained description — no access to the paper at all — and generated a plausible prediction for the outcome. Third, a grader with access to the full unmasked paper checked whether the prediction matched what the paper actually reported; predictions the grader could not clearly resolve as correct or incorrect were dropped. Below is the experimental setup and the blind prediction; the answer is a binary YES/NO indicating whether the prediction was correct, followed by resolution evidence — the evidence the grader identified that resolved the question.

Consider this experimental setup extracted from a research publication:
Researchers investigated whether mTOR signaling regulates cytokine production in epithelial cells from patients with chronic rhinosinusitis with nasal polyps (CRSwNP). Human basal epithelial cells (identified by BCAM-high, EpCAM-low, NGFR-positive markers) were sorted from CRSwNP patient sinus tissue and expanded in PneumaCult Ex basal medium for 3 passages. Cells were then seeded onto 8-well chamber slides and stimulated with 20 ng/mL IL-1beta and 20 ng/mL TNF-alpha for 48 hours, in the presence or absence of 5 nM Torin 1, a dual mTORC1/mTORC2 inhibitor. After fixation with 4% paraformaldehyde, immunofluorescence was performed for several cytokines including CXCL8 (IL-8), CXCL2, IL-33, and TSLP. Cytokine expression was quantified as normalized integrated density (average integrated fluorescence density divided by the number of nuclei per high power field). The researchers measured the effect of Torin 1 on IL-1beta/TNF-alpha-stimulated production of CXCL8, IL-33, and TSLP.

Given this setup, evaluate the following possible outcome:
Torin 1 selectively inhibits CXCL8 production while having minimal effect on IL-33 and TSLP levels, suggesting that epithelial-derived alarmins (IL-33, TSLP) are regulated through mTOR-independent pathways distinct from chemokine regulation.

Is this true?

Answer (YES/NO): NO